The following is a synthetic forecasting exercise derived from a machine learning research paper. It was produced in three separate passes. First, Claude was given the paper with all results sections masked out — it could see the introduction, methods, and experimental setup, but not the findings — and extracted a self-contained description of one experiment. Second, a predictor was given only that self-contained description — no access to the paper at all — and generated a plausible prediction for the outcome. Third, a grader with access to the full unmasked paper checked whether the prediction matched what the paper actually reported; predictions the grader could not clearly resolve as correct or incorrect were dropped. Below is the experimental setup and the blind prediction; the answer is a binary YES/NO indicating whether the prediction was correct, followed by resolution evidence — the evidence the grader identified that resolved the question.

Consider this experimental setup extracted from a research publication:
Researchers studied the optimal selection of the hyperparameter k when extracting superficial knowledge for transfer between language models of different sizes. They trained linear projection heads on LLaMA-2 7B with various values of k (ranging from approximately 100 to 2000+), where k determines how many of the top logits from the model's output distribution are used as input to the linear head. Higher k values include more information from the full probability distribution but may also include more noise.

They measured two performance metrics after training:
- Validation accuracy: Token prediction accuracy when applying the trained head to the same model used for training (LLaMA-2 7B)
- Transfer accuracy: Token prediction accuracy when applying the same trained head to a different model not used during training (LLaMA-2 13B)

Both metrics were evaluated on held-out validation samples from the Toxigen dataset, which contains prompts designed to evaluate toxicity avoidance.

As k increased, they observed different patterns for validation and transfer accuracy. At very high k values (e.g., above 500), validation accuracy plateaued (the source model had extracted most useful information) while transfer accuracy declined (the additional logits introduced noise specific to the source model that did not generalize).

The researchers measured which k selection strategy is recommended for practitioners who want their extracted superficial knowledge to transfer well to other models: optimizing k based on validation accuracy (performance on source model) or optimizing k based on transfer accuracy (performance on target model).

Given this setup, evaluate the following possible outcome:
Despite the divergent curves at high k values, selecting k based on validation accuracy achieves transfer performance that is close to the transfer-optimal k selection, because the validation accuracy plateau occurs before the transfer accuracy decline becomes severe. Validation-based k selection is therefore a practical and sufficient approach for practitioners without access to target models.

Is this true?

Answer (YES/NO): NO